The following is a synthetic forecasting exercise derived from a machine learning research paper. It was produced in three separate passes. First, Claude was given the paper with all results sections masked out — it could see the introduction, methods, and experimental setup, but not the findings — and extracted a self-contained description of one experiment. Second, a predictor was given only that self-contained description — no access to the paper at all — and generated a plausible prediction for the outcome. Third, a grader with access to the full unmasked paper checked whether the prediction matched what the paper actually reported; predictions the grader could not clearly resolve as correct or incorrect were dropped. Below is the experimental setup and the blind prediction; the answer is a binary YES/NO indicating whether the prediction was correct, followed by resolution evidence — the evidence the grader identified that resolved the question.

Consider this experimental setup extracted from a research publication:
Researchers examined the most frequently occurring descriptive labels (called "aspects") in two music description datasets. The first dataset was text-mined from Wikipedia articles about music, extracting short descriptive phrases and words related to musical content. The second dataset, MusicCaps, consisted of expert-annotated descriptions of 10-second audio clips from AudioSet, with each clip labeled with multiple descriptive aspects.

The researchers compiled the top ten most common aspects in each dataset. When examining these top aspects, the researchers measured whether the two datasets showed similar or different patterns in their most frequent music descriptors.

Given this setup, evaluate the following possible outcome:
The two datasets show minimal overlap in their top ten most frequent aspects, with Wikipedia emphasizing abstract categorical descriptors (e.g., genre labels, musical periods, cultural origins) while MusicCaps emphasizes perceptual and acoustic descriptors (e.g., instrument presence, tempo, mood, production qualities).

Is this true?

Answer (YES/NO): YES